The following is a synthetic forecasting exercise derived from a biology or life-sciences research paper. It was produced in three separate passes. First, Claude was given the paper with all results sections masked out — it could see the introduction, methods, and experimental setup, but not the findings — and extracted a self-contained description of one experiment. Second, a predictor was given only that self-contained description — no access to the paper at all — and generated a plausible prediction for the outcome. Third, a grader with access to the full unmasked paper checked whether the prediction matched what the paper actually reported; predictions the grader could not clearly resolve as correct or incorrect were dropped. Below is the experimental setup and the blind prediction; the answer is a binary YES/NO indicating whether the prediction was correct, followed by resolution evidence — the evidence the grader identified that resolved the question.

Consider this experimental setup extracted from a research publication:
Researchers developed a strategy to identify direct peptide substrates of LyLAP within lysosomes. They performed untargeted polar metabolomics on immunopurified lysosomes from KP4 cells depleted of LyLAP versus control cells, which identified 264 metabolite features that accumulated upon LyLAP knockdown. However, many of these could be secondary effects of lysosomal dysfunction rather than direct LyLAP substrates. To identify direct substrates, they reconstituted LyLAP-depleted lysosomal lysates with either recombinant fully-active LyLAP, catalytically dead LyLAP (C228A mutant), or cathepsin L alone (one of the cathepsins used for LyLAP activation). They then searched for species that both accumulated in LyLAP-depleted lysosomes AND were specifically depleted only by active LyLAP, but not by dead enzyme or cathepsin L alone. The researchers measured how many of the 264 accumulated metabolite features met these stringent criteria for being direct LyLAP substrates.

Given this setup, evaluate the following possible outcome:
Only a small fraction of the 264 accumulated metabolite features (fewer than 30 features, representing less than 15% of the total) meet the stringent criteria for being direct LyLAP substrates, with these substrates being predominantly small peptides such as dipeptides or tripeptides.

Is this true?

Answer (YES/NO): YES